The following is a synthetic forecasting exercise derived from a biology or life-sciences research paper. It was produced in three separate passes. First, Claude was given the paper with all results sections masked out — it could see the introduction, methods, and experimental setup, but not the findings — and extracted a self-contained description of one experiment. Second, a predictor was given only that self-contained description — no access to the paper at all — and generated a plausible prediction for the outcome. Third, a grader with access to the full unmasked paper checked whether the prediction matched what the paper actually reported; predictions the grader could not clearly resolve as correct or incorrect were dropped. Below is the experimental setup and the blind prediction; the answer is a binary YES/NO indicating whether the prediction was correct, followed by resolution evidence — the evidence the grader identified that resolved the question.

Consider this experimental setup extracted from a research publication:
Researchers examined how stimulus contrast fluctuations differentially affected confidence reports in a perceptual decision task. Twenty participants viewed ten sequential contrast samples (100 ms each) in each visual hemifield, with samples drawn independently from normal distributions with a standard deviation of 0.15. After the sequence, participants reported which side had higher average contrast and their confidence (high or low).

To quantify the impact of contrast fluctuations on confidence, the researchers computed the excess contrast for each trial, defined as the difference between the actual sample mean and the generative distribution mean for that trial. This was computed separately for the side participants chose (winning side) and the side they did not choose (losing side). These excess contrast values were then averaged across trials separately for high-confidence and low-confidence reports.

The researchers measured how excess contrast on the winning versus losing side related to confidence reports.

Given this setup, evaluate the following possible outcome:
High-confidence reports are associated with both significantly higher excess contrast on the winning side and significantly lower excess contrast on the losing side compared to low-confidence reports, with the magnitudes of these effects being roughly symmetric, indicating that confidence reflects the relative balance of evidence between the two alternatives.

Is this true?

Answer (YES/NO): NO